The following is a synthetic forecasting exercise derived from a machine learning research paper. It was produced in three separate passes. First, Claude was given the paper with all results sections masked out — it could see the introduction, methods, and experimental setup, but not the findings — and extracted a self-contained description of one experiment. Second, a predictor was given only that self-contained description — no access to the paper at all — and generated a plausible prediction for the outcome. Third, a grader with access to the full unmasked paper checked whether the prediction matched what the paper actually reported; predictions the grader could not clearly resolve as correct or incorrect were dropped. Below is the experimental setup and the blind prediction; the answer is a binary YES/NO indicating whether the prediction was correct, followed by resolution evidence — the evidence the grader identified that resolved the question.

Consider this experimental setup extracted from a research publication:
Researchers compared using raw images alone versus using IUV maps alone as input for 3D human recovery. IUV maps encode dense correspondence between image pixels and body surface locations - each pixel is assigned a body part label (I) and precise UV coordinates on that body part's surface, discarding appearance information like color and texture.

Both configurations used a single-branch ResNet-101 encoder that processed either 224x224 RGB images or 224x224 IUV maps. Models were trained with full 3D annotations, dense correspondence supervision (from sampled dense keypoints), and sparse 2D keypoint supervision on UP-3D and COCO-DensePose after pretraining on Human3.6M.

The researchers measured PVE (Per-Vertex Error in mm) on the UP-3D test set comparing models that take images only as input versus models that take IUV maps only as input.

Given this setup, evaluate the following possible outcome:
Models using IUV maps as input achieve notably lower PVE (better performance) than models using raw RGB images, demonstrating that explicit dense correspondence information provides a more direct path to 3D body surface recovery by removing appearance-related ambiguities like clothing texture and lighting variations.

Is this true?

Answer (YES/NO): YES